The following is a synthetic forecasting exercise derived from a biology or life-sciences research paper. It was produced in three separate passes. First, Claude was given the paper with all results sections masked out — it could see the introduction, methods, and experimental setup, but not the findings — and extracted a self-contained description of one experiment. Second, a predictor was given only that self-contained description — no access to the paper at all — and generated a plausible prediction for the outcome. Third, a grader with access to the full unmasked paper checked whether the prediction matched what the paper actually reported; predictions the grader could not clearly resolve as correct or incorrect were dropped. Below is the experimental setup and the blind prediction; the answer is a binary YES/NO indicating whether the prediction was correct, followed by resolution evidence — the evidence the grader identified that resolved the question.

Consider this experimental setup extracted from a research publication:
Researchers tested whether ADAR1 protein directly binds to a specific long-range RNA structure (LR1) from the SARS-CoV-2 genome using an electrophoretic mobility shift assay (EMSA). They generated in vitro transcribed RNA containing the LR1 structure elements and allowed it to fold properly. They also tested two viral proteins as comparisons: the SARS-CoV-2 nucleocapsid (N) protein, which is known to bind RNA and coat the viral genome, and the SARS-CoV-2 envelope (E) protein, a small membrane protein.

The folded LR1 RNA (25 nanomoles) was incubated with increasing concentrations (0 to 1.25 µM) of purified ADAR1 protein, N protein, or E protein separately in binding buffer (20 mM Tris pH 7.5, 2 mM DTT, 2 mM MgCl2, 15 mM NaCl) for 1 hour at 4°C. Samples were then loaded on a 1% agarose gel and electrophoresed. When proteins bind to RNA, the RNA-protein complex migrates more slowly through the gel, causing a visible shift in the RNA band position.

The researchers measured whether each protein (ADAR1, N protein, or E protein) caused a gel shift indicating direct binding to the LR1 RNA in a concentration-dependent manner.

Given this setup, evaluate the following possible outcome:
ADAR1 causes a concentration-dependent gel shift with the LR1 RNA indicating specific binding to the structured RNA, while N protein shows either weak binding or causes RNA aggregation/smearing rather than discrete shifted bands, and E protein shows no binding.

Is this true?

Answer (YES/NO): NO